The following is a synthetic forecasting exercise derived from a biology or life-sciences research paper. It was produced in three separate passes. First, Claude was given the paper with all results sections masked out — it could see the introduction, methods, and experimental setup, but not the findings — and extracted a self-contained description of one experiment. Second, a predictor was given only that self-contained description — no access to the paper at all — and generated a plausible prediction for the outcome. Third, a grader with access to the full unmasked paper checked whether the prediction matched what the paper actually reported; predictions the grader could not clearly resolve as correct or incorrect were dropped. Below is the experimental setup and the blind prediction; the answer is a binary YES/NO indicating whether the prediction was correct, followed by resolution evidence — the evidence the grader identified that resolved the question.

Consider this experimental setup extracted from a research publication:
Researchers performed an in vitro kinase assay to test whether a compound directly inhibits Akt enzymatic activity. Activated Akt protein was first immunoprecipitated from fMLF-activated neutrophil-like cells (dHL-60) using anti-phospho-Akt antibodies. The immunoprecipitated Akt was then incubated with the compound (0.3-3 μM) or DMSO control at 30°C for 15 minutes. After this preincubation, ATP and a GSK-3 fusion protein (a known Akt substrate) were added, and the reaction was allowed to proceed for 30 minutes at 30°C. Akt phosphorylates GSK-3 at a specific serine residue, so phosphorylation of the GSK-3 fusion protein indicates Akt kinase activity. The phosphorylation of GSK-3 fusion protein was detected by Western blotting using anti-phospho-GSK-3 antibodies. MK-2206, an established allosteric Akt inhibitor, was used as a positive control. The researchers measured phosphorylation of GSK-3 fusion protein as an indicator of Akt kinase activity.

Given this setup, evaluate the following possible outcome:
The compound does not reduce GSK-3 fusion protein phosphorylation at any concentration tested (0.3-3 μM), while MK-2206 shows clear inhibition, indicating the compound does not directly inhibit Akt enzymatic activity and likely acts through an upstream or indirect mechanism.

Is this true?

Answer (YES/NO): NO